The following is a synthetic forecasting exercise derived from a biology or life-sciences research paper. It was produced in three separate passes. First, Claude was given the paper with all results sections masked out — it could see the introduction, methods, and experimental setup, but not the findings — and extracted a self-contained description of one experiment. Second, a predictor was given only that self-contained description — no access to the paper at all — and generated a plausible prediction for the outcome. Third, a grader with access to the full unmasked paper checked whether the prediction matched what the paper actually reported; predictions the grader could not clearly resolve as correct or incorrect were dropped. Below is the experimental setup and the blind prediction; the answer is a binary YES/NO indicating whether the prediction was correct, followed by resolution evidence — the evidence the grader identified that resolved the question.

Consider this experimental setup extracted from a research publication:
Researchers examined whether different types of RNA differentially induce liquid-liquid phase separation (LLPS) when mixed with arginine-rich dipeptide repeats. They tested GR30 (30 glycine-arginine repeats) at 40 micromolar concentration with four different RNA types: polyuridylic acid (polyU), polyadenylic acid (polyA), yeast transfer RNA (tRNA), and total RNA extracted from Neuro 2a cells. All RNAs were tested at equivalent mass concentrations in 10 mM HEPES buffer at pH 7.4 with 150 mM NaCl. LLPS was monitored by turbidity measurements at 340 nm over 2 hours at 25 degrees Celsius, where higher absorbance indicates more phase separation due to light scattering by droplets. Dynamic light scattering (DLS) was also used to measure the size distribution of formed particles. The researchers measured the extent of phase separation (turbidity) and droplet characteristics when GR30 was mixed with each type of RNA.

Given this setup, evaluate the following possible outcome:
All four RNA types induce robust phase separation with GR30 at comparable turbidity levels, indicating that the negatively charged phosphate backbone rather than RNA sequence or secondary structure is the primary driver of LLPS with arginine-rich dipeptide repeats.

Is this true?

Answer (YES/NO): NO